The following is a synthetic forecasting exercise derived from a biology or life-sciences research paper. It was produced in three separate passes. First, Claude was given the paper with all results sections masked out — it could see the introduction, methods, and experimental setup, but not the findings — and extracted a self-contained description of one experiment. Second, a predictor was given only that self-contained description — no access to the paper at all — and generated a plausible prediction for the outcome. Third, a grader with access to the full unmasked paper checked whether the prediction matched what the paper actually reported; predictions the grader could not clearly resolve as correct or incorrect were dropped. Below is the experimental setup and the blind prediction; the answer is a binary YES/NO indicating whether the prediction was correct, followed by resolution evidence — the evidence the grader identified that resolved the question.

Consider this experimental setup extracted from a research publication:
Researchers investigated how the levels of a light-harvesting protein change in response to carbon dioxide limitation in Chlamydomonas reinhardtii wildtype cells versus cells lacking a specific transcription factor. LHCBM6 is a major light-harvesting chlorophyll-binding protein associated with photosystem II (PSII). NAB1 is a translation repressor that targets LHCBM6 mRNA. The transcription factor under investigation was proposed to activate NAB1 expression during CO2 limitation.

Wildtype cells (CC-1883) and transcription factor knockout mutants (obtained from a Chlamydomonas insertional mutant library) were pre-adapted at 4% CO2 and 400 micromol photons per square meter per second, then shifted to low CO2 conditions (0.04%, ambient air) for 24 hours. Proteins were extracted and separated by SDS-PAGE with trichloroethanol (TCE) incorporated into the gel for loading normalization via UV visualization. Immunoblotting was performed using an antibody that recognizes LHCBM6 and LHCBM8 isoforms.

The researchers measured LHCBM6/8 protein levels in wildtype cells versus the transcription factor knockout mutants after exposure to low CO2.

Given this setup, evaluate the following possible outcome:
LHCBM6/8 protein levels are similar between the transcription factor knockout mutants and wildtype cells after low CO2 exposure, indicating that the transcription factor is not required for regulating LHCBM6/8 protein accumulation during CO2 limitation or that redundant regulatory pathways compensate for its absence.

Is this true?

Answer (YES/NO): NO